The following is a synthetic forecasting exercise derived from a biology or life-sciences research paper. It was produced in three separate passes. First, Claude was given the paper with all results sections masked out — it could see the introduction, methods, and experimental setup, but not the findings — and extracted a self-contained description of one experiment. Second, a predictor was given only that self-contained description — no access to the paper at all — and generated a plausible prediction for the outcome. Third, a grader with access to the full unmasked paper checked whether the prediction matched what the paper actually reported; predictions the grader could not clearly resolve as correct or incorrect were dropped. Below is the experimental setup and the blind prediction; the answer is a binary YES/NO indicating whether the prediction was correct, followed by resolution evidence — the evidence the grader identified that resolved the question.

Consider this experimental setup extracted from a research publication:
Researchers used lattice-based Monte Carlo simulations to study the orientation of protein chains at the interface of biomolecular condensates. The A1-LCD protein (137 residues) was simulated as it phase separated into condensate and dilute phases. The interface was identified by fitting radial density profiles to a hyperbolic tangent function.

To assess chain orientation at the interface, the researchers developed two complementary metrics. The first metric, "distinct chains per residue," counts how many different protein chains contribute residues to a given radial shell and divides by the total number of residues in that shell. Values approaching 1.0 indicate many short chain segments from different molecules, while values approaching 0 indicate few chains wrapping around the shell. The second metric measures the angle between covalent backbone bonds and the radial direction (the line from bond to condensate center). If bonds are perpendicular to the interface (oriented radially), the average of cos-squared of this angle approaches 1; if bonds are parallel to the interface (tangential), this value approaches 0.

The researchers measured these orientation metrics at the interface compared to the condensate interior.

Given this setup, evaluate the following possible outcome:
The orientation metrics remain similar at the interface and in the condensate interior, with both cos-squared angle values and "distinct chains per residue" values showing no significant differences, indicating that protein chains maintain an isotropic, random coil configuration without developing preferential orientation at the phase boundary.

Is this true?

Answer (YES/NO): NO